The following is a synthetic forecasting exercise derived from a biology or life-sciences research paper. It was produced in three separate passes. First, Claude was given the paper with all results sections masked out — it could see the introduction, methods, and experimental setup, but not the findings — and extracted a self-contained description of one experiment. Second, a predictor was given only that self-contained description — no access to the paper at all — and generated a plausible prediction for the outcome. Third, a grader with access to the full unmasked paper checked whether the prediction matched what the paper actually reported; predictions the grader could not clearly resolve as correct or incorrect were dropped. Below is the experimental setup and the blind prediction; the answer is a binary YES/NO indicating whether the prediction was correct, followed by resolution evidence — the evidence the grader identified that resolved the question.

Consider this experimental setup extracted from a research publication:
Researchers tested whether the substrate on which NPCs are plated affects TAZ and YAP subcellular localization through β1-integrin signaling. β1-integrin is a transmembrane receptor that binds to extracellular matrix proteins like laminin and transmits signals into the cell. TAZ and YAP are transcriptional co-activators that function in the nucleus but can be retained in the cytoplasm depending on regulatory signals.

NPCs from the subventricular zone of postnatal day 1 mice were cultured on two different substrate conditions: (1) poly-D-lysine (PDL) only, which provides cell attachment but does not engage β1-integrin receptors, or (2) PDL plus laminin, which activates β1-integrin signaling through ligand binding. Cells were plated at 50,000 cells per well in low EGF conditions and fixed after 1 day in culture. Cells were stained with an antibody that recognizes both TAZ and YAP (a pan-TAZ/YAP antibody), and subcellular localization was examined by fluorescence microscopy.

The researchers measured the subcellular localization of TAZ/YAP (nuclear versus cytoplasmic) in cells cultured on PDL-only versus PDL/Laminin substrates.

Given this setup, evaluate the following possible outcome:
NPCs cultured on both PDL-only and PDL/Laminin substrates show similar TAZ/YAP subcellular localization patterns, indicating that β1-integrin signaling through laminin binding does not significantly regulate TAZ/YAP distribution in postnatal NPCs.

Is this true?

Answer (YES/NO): NO